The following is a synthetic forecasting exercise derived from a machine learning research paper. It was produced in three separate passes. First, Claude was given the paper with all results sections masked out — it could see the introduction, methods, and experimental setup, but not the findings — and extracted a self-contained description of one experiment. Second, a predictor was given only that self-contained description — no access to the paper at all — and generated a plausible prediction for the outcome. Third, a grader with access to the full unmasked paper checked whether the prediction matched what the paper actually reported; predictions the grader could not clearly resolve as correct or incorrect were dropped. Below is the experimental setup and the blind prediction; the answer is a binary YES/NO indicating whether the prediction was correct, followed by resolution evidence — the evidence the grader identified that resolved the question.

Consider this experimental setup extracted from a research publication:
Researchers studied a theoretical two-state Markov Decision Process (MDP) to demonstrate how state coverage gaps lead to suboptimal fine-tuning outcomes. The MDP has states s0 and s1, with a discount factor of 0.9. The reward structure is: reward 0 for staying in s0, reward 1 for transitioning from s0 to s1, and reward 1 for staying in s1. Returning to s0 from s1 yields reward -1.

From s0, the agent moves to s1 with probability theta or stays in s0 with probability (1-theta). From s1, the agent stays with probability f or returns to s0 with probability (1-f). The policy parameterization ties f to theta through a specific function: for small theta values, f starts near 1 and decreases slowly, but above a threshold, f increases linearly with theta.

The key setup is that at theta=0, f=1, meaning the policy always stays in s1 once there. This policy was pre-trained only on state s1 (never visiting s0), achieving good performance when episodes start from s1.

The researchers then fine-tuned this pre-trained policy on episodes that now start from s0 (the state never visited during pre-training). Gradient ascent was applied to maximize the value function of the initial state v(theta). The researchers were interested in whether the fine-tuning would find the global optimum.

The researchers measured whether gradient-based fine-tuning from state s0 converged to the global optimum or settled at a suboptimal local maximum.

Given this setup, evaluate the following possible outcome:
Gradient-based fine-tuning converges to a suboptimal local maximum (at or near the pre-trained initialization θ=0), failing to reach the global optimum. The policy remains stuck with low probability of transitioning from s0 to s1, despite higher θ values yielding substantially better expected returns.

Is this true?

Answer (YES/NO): YES